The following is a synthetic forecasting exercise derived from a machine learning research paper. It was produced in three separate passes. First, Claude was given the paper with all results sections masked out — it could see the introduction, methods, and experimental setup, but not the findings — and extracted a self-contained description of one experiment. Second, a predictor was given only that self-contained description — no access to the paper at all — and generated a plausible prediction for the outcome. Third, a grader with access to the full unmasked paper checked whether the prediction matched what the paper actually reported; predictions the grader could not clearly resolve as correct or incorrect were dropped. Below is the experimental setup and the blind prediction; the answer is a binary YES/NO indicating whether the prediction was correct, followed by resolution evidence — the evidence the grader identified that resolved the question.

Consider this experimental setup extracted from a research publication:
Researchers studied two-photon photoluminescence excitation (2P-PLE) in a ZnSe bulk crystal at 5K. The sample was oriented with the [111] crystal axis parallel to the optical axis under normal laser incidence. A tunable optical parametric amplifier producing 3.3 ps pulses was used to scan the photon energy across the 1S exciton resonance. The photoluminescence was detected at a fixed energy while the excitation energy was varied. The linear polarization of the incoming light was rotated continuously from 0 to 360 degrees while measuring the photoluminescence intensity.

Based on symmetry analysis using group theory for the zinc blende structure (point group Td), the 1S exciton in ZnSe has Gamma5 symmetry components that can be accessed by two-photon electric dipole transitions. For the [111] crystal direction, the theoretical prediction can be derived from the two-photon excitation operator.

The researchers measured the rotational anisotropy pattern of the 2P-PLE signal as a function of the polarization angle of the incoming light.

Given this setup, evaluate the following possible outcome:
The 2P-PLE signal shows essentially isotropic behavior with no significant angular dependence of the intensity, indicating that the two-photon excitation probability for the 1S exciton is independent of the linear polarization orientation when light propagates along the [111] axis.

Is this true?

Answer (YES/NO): YES